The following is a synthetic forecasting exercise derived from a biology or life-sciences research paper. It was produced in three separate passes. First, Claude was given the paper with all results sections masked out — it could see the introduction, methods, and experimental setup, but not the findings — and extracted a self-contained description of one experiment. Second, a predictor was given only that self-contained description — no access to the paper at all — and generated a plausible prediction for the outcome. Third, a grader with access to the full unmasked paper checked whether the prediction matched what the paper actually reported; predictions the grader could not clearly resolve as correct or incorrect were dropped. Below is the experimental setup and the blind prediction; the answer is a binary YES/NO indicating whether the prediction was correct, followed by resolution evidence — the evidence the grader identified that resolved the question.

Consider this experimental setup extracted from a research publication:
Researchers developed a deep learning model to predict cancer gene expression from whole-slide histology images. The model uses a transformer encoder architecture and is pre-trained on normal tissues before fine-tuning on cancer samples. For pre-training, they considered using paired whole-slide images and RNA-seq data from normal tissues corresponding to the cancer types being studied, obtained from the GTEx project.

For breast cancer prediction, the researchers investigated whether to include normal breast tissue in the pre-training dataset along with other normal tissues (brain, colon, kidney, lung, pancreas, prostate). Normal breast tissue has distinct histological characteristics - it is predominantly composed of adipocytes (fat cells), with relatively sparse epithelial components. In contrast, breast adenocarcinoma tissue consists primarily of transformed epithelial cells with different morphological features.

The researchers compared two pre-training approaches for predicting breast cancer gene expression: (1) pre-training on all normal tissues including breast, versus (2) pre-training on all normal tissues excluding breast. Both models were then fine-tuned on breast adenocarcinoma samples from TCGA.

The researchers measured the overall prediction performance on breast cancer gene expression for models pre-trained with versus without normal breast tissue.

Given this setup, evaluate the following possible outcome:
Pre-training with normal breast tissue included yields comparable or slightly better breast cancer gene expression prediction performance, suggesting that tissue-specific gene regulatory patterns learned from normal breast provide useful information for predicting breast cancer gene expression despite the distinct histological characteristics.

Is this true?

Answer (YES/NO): NO